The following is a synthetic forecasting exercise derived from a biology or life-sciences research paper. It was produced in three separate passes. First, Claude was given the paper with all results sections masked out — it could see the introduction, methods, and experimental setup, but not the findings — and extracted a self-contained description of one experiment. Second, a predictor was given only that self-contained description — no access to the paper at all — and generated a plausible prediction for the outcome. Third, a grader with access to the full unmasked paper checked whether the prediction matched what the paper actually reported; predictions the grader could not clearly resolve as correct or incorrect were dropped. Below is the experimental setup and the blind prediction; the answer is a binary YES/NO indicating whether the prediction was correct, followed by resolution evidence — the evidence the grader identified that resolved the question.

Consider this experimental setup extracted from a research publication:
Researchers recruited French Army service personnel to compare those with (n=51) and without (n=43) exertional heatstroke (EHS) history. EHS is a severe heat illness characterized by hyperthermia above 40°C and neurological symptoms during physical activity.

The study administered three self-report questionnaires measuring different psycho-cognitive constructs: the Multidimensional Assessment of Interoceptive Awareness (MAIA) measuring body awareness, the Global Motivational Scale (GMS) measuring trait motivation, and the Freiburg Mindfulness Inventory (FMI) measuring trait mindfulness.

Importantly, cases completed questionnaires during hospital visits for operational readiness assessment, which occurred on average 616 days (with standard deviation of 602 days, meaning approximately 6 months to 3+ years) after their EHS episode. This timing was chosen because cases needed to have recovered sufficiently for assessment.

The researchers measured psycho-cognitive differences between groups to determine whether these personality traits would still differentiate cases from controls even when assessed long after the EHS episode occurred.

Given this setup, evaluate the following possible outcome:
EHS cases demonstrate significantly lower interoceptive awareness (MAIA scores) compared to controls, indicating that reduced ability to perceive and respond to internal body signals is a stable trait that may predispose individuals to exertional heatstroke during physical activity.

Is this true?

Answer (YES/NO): YES